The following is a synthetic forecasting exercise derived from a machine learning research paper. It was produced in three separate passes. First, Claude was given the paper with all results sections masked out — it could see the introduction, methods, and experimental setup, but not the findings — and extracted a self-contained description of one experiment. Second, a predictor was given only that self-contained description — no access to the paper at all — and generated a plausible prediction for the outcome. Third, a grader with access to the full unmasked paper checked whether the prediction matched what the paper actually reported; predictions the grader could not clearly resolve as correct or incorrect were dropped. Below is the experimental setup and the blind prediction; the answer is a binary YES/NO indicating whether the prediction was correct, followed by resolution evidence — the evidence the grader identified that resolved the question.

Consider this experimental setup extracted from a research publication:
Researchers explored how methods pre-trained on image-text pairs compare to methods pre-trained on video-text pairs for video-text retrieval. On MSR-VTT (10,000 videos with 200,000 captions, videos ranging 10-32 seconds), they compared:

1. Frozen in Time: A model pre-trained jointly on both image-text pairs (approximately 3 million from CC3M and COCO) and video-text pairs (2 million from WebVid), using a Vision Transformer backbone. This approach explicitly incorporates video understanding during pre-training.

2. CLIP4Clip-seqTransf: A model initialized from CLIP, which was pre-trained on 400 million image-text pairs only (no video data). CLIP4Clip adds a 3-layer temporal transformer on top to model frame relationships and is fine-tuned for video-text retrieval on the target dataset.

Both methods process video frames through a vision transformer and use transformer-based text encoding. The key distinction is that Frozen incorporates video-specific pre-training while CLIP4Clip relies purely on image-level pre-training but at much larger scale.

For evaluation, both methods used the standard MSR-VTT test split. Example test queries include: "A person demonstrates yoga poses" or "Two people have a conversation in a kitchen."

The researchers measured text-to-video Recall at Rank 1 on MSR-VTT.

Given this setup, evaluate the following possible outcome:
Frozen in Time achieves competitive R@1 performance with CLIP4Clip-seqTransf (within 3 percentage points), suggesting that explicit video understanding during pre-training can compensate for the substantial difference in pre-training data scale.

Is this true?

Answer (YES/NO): NO